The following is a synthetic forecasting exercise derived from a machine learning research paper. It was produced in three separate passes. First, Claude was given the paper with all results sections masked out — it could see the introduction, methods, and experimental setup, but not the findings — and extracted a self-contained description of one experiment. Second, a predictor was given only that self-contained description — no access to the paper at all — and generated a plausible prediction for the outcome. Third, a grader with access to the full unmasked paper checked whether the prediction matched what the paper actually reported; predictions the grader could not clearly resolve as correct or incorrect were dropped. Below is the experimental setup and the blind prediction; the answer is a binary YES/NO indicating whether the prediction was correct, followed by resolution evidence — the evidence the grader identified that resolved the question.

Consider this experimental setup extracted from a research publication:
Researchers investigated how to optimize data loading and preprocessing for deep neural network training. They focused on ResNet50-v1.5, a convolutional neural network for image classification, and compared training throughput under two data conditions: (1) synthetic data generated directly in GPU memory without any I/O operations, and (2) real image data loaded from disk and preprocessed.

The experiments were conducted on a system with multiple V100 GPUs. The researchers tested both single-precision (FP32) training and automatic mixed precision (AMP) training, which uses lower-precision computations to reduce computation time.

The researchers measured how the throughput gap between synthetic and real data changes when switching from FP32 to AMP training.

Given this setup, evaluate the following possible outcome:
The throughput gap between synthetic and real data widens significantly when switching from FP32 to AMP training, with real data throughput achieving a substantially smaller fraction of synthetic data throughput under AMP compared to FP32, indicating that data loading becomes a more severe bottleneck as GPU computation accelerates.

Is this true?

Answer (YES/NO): YES